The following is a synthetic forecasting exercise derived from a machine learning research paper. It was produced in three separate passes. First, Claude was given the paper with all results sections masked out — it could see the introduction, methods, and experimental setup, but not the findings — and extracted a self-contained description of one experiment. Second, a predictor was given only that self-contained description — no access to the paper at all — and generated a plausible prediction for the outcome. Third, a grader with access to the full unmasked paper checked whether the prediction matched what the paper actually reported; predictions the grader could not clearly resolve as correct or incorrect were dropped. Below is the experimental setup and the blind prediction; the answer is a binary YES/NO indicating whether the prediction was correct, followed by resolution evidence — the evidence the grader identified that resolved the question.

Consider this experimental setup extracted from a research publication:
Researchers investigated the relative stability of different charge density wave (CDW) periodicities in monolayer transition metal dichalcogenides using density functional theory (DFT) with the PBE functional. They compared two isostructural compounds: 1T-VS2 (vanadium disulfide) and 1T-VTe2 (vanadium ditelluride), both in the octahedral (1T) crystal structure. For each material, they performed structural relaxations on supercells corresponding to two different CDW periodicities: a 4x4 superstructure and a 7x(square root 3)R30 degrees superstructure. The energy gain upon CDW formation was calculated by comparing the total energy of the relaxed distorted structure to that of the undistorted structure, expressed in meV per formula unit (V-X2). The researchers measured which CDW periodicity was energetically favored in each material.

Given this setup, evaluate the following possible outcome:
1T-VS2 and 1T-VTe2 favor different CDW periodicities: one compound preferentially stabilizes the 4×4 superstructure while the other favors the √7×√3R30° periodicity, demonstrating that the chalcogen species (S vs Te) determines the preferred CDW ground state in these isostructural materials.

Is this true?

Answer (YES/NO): NO